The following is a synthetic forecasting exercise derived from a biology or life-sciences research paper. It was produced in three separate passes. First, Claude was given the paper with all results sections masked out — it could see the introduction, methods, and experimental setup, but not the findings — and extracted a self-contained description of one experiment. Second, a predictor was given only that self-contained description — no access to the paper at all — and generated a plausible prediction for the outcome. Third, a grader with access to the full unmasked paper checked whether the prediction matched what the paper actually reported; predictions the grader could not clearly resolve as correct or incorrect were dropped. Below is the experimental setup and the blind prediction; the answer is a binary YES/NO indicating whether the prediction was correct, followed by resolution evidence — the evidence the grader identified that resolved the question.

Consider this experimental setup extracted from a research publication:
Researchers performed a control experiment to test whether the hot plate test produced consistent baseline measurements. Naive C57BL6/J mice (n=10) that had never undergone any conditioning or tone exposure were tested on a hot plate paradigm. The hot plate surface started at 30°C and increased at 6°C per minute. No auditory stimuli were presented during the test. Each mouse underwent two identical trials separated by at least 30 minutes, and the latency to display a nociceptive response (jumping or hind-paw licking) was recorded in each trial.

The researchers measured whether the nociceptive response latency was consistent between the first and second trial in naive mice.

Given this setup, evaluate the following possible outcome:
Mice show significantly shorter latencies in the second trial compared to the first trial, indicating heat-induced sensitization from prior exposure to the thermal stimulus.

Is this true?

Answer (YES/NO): NO